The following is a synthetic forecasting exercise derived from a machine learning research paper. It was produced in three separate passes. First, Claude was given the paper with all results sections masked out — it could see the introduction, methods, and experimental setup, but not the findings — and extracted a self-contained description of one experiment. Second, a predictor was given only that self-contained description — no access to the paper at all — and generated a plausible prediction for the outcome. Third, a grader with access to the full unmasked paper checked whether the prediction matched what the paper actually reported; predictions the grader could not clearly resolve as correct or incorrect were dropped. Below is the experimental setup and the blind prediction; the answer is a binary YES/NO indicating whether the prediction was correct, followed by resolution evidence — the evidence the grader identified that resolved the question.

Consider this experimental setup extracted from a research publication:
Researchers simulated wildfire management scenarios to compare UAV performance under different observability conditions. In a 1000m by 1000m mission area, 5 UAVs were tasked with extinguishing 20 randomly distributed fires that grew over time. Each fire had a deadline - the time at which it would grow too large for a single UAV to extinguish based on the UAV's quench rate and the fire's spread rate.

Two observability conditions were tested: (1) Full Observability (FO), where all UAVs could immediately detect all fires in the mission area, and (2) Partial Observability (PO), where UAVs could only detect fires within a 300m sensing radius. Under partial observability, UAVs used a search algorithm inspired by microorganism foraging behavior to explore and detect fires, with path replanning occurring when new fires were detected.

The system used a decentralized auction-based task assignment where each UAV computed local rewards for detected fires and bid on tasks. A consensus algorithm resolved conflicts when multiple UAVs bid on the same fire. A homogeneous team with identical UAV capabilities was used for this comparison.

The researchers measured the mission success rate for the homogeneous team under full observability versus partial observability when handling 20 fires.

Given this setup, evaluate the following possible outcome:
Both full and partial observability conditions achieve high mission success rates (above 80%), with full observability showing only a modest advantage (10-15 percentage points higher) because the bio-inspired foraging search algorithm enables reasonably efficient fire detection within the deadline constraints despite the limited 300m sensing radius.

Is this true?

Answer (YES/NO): NO